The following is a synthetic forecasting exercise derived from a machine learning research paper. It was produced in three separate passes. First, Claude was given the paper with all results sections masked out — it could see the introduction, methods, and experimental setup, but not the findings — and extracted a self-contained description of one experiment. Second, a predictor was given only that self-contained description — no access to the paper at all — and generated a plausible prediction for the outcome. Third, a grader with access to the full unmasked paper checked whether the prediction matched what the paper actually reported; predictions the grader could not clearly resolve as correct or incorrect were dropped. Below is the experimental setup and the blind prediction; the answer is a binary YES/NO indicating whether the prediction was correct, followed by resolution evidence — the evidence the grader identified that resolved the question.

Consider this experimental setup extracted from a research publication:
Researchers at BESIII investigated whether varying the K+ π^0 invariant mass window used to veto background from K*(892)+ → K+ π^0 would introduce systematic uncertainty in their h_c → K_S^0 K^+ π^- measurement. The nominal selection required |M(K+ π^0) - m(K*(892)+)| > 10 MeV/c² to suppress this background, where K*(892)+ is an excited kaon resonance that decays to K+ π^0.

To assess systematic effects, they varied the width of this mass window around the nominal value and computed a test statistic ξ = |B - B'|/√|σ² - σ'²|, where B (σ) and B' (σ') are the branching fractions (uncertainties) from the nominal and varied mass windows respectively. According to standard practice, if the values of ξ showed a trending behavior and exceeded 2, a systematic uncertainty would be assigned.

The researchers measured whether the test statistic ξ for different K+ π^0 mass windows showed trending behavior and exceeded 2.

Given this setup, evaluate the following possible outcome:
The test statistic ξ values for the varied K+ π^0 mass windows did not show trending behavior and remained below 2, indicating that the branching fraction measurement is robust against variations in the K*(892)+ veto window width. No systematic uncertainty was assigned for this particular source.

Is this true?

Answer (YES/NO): YES